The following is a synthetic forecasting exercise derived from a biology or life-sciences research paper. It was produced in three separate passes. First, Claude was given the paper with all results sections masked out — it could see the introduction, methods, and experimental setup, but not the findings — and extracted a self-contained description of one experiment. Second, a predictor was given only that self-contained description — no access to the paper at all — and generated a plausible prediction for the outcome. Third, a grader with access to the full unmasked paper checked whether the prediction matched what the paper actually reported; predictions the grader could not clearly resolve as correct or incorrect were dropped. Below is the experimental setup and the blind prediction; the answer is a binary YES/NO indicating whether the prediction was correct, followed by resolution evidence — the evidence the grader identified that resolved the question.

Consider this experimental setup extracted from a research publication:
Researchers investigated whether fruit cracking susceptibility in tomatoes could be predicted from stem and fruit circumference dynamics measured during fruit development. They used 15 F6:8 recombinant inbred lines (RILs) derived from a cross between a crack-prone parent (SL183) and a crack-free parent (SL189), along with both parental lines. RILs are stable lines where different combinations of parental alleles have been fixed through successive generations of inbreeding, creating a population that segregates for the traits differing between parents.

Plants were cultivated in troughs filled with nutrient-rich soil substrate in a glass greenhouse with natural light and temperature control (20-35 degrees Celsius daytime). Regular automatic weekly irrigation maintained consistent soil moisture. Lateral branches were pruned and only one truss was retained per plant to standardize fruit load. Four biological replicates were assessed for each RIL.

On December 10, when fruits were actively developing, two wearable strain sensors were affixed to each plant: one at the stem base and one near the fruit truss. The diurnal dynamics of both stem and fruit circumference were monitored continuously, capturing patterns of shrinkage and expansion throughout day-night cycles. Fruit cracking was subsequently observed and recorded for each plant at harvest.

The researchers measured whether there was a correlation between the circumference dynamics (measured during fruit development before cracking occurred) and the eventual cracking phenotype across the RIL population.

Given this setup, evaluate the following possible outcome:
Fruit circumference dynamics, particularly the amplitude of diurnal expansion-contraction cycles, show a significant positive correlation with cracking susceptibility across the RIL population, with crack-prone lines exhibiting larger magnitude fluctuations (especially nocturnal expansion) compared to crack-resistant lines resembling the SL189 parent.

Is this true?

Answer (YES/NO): NO